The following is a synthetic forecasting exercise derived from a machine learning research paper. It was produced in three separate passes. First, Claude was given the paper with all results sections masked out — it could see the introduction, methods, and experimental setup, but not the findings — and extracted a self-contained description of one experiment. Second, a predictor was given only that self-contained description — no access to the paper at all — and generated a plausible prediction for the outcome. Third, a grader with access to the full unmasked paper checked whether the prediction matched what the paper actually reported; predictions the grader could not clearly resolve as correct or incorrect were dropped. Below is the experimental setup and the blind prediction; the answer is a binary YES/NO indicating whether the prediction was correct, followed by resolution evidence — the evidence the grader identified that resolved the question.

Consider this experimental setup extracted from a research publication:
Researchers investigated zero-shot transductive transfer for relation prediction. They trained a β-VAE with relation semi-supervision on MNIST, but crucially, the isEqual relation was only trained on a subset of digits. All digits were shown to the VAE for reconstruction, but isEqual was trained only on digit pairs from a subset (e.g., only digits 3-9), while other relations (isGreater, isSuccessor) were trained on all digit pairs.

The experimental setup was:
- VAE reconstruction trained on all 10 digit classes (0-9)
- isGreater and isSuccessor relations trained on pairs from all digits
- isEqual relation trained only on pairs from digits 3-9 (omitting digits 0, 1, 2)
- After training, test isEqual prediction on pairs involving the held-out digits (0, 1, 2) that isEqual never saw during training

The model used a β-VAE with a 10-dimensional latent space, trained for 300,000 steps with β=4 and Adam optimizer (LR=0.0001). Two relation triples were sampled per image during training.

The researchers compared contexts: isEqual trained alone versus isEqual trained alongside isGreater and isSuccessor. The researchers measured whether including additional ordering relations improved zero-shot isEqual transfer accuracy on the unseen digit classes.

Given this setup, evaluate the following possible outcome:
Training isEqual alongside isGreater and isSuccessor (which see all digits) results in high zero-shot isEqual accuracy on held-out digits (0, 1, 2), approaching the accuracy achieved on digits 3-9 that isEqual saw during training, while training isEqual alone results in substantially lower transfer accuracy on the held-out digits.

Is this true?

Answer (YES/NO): YES